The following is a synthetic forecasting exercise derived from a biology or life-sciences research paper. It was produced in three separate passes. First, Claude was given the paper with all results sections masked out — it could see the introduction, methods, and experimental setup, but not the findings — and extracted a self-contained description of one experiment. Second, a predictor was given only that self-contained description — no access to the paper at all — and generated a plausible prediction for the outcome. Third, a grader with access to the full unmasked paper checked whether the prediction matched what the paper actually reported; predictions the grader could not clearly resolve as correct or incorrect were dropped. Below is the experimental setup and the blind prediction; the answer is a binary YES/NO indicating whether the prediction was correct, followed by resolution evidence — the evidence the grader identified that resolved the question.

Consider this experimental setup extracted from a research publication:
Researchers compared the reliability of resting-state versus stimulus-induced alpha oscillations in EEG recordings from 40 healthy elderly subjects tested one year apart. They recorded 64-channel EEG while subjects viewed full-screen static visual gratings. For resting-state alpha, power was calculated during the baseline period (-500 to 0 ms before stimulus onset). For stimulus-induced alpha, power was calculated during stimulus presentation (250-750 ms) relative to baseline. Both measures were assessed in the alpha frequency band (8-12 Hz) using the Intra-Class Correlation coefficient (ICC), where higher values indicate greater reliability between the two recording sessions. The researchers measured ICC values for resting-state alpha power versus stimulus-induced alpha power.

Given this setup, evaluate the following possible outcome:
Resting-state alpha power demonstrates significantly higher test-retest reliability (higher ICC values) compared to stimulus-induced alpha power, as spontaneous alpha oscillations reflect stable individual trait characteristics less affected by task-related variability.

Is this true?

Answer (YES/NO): YES